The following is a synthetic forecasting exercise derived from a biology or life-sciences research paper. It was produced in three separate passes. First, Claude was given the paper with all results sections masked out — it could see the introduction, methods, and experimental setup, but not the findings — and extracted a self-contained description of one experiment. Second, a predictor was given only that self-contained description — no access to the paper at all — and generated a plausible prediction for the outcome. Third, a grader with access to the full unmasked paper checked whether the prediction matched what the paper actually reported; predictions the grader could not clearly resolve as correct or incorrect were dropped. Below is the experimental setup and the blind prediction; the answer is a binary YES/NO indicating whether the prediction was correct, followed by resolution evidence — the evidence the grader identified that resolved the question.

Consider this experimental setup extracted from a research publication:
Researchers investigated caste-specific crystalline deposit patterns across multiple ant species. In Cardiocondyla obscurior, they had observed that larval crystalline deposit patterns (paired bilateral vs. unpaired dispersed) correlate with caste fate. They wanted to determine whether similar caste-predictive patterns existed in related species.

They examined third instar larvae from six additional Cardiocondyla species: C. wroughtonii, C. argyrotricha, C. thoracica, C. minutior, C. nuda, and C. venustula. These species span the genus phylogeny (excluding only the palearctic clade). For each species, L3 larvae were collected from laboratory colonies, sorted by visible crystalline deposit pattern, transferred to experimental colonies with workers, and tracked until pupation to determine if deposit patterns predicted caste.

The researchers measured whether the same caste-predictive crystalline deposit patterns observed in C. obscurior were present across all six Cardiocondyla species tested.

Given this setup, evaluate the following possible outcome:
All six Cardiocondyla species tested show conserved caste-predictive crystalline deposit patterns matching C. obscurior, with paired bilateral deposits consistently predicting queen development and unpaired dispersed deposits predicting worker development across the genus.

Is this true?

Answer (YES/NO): NO